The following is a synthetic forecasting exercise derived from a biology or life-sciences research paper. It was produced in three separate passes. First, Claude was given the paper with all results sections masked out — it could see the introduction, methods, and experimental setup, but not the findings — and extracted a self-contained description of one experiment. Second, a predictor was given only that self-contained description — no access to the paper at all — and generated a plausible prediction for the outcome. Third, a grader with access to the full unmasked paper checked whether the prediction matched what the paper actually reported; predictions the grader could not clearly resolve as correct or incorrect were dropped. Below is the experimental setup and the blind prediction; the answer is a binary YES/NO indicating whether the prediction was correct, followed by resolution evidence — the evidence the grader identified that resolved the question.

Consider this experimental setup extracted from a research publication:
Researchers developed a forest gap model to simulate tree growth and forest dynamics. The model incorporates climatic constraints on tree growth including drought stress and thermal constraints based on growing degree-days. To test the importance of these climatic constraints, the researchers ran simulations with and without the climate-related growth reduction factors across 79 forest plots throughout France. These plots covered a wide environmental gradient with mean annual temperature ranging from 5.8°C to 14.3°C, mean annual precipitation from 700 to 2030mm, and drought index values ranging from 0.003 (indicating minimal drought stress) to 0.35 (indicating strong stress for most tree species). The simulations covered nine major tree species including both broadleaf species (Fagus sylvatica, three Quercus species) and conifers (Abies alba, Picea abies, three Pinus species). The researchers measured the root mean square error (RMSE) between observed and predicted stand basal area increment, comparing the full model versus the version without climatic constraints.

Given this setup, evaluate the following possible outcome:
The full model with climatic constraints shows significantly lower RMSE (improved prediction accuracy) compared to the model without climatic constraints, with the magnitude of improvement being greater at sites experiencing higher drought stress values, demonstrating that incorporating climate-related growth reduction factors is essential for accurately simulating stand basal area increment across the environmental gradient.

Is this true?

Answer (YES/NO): NO